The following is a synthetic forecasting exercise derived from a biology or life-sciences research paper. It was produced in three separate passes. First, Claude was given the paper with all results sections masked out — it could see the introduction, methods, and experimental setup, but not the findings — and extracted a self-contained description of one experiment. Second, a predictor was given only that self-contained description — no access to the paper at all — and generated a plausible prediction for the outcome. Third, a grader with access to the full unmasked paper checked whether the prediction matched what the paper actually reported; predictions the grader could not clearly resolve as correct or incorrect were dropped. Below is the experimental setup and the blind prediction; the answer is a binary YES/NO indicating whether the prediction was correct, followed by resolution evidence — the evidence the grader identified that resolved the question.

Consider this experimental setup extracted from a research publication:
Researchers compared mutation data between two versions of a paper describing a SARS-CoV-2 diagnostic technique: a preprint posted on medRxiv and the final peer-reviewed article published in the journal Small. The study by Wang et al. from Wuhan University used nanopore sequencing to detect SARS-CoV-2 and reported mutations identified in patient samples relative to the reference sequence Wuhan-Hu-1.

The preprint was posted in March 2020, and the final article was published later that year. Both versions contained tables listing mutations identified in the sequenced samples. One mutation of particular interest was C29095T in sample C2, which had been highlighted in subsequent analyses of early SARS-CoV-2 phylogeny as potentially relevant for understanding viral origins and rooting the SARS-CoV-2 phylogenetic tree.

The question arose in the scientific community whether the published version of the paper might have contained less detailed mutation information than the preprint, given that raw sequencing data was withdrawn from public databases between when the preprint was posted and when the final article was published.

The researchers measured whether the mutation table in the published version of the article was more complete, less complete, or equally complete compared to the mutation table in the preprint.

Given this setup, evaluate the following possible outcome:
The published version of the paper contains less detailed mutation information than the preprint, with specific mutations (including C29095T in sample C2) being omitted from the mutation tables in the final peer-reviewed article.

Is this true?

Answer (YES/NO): NO